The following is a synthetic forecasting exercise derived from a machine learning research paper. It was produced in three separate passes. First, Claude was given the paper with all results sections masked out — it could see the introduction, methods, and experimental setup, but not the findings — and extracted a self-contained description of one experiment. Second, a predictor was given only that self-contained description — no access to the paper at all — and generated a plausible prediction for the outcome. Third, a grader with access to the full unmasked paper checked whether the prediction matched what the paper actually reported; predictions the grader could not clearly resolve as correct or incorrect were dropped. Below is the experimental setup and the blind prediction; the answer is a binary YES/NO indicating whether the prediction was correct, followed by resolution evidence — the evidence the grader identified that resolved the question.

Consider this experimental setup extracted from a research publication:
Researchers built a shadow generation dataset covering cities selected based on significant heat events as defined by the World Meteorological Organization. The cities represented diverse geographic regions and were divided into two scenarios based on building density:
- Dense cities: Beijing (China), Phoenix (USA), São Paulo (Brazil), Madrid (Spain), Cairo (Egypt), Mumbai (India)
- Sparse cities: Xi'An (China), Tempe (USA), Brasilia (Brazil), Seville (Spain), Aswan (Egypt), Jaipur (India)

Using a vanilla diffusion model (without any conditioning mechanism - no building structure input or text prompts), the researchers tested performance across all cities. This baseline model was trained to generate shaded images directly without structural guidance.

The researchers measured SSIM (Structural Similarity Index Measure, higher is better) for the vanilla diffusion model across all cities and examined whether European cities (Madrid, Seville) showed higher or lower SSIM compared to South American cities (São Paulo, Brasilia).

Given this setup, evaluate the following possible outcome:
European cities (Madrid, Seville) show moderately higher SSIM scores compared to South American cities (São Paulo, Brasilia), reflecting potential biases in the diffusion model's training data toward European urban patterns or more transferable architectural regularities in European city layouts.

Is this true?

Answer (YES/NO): NO